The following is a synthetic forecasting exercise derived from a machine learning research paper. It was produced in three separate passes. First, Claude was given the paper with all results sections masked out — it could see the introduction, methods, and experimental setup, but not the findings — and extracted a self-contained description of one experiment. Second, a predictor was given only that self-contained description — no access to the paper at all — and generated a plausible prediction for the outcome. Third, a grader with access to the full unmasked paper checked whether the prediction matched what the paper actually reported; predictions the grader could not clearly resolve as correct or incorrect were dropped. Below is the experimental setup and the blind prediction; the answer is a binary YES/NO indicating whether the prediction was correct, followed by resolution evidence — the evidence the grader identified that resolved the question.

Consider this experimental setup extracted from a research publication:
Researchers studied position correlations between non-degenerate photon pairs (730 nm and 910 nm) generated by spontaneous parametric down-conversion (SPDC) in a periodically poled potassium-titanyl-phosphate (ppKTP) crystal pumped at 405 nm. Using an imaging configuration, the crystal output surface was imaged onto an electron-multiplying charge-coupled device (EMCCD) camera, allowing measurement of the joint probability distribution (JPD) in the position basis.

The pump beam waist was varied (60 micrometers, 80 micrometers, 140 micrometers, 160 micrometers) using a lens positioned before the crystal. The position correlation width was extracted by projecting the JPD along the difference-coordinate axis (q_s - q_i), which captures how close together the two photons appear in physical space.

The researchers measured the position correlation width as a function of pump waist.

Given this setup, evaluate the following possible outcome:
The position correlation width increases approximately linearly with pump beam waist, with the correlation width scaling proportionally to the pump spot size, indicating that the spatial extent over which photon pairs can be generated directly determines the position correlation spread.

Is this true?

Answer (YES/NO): NO